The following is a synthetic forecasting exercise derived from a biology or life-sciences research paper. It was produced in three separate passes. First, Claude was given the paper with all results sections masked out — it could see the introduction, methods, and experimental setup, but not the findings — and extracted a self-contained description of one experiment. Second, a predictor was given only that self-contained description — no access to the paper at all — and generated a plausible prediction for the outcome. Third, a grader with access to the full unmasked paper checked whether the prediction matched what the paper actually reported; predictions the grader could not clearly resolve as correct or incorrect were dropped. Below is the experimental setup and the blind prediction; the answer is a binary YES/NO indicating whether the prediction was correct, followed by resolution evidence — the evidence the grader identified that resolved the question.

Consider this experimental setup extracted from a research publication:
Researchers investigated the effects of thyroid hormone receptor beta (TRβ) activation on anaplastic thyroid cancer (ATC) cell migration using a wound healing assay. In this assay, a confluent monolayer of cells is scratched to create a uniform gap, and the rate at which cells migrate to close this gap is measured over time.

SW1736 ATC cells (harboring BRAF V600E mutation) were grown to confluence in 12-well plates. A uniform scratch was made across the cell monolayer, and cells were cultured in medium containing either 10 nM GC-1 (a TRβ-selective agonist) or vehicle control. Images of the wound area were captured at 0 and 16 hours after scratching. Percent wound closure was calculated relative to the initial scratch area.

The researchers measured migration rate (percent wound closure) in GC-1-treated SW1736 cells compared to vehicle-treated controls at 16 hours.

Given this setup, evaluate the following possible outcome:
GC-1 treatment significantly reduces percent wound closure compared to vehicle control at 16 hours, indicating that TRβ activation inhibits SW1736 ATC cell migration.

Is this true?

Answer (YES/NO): YES